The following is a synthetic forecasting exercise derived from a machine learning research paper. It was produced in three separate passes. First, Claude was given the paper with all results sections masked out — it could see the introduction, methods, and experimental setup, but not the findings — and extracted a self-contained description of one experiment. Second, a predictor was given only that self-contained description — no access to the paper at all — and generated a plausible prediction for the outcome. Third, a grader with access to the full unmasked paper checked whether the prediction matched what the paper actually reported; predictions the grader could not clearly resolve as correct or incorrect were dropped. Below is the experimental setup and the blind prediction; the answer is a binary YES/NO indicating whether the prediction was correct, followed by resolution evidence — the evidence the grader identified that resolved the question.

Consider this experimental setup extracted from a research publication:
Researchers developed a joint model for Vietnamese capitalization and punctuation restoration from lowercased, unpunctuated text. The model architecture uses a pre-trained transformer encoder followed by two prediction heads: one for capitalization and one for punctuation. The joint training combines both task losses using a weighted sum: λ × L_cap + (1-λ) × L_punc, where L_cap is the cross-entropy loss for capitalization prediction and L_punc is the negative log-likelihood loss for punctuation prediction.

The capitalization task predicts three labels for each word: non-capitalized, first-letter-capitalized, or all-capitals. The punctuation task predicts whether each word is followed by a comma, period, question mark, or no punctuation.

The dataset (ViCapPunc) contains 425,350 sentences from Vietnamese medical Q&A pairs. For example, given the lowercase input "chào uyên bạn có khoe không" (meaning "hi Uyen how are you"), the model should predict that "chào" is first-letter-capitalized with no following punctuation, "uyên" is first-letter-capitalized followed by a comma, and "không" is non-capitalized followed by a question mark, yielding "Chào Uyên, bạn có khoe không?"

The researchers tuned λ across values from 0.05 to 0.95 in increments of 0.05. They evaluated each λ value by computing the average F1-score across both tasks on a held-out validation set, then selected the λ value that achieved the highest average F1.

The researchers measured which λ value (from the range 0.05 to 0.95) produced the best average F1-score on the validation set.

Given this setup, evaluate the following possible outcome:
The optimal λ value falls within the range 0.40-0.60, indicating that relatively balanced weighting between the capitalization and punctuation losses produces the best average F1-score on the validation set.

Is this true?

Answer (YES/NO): NO